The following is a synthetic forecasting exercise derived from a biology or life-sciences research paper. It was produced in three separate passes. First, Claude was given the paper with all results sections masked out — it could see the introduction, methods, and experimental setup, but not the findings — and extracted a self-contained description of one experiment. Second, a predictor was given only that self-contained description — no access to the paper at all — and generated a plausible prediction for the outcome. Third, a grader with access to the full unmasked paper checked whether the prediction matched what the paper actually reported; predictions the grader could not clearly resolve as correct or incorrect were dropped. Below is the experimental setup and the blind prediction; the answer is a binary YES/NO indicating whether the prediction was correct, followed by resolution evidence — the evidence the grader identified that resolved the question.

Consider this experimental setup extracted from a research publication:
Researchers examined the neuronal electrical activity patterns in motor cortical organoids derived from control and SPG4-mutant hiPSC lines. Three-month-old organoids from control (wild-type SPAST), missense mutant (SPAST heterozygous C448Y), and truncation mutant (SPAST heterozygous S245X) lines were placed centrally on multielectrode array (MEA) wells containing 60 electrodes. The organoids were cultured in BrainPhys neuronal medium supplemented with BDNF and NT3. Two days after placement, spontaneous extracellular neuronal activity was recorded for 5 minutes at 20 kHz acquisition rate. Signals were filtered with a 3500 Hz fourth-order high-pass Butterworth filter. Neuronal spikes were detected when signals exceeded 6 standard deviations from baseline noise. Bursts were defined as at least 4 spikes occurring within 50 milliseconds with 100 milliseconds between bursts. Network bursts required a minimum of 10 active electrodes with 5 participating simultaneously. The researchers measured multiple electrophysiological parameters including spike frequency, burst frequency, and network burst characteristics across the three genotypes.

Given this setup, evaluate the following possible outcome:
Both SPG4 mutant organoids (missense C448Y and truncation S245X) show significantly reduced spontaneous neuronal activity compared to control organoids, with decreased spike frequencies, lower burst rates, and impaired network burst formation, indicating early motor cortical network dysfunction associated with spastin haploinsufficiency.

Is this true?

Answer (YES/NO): NO